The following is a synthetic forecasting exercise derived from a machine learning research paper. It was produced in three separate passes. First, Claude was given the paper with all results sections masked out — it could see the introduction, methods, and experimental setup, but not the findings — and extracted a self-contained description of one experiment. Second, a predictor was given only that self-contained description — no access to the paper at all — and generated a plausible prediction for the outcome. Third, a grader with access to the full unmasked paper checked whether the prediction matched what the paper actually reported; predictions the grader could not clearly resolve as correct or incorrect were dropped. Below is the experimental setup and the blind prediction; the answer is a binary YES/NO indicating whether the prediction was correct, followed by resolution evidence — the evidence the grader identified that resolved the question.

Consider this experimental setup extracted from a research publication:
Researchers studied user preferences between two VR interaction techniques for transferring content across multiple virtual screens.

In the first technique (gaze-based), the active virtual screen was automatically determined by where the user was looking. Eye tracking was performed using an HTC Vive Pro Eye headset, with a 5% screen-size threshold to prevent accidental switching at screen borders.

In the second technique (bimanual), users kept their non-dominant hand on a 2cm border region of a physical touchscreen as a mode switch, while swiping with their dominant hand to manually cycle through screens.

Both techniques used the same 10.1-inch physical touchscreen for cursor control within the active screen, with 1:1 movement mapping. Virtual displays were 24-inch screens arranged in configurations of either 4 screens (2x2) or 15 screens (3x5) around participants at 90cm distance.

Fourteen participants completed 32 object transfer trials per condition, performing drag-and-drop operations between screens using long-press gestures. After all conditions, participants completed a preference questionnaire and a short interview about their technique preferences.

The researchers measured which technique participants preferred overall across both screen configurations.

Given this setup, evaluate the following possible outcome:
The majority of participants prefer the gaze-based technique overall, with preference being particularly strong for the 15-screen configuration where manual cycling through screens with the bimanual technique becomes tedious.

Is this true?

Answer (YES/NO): NO